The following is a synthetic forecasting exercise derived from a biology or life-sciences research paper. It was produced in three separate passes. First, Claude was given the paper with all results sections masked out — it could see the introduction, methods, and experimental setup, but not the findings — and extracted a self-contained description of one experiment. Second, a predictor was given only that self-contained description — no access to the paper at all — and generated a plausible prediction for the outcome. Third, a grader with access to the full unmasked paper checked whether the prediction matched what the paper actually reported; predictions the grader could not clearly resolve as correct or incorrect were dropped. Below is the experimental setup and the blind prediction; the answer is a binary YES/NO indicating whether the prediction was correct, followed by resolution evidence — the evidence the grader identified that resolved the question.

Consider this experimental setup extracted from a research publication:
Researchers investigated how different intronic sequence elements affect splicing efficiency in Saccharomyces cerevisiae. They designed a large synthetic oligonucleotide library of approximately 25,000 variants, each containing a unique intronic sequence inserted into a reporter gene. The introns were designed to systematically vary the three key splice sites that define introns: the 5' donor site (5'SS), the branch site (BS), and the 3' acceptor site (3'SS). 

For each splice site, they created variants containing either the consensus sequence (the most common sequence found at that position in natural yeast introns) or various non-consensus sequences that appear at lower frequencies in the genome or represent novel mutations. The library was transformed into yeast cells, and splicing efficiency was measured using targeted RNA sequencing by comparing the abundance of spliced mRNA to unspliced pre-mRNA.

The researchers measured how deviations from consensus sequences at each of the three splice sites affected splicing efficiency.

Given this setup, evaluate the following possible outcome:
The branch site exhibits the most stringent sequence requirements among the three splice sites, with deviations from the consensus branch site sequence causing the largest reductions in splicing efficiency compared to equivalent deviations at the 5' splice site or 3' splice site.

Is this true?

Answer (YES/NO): YES